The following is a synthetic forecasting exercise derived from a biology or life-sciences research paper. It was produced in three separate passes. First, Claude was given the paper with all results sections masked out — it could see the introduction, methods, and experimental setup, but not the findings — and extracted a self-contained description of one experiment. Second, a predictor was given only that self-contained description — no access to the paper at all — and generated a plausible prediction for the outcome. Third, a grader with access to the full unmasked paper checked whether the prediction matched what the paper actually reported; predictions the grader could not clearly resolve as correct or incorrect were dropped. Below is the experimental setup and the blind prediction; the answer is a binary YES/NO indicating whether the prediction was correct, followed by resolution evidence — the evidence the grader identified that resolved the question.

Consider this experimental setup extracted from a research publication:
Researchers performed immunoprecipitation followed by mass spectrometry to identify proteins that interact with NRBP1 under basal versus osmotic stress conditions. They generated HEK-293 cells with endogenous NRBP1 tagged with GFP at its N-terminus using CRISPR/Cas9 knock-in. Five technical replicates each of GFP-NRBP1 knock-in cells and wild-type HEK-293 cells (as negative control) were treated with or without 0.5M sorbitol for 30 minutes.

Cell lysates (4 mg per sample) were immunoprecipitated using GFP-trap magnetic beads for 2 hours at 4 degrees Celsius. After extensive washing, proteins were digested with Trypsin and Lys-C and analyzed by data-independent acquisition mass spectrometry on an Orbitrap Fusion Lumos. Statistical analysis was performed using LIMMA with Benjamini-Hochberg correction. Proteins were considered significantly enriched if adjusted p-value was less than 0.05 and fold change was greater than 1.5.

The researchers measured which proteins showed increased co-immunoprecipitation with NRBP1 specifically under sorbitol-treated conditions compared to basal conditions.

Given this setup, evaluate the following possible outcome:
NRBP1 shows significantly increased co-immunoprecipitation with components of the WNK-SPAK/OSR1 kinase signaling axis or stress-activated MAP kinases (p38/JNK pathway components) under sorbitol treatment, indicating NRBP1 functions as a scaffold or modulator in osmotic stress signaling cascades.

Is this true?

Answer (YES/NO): YES